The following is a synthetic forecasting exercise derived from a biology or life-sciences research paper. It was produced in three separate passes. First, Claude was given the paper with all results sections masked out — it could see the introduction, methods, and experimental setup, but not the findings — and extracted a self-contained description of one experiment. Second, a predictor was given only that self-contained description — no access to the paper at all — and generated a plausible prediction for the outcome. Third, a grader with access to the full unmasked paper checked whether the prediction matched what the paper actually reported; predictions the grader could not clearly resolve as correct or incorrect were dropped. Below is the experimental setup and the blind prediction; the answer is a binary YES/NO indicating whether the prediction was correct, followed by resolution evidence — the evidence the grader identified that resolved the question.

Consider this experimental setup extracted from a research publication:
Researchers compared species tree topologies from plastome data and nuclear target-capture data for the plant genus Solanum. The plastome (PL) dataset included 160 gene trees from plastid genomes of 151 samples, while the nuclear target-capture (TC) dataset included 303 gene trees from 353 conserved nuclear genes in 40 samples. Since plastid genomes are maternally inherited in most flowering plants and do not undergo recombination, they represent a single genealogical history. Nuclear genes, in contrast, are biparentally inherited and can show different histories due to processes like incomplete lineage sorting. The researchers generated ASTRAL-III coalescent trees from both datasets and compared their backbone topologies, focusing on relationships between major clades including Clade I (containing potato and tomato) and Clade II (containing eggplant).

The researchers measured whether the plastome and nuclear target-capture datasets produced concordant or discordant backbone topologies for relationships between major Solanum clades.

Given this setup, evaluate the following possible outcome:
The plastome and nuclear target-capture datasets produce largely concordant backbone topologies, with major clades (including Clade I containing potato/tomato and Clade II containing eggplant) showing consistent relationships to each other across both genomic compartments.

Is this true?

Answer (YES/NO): NO